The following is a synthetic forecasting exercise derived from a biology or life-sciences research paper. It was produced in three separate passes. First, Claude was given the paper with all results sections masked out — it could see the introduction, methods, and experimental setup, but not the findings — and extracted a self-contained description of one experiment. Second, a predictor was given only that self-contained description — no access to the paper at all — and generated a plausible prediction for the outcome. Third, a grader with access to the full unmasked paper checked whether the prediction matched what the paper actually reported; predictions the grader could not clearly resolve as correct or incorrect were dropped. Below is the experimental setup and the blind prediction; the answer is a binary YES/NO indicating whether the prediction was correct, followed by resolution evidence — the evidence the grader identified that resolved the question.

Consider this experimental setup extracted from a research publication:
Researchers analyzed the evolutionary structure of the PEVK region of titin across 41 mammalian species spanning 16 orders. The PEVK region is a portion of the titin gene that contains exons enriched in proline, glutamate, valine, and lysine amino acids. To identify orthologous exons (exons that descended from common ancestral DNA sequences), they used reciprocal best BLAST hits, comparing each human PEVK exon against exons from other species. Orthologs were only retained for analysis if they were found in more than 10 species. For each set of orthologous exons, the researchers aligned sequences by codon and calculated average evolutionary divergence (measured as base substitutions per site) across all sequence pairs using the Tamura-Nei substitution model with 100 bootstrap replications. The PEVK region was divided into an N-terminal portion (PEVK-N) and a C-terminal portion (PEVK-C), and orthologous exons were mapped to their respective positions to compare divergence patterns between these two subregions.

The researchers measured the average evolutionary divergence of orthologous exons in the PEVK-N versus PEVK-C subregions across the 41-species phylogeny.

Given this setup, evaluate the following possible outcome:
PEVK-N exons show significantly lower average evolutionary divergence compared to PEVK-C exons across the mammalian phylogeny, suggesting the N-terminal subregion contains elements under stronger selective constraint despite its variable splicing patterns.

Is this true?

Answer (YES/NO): NO